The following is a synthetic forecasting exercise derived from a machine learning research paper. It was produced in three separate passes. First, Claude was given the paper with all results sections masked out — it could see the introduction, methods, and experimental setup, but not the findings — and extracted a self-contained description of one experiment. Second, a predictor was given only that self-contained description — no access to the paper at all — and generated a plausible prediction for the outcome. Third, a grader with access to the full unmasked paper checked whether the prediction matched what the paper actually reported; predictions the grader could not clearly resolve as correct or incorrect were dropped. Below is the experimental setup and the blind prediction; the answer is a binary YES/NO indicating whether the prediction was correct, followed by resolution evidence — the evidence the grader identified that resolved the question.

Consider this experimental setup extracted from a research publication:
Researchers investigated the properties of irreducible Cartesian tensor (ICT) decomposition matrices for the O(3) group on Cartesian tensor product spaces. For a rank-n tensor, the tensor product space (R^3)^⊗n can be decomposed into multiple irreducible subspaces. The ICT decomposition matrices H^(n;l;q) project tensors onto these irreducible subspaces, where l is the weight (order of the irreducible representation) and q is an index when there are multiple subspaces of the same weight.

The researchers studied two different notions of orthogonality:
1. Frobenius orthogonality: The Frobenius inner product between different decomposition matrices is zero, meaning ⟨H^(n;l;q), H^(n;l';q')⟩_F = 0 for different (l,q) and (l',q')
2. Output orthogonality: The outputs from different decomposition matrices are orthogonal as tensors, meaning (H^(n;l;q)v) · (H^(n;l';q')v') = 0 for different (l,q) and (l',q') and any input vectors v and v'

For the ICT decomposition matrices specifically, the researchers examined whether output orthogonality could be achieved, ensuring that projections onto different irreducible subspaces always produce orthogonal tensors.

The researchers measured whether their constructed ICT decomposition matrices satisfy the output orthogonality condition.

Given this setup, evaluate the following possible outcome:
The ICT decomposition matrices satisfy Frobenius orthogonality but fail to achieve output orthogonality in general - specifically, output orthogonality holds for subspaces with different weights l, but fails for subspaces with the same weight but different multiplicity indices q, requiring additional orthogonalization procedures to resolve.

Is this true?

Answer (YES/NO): NO